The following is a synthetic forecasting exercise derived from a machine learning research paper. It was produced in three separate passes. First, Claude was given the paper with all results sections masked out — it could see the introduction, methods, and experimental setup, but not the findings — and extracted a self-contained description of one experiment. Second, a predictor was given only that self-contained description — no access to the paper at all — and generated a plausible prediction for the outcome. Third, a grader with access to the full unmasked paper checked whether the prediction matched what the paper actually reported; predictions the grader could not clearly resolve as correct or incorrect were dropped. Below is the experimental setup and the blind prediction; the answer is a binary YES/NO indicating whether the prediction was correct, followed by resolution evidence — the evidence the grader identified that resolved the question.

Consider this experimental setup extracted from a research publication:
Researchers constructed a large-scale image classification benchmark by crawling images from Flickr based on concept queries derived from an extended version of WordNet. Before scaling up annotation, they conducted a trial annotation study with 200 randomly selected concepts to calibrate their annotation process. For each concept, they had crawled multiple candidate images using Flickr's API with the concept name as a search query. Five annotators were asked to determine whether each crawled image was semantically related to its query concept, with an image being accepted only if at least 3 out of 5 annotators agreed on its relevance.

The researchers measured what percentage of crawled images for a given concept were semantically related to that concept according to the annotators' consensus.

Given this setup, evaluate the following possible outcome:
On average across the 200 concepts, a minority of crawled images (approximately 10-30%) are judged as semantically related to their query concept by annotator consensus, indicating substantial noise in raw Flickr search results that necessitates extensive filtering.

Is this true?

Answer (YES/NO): NO